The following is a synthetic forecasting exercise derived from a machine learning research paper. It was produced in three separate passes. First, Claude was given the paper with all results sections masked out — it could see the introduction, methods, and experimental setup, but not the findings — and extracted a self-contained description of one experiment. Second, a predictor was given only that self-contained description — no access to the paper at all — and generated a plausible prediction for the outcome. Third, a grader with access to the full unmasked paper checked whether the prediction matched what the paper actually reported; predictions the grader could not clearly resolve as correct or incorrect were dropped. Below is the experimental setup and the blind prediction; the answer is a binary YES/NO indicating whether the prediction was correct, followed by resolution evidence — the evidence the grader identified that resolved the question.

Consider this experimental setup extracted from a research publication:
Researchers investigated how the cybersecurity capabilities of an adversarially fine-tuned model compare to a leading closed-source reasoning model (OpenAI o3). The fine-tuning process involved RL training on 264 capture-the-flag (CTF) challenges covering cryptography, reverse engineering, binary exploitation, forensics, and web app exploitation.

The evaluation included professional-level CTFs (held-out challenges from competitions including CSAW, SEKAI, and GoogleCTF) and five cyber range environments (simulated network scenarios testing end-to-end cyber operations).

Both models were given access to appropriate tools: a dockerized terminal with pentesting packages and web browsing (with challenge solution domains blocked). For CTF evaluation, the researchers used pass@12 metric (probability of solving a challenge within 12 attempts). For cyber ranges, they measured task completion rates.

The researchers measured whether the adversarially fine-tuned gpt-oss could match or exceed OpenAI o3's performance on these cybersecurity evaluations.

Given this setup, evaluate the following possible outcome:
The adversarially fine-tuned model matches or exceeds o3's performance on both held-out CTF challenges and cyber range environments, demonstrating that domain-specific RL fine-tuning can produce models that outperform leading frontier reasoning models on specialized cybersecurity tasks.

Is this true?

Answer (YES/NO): NO